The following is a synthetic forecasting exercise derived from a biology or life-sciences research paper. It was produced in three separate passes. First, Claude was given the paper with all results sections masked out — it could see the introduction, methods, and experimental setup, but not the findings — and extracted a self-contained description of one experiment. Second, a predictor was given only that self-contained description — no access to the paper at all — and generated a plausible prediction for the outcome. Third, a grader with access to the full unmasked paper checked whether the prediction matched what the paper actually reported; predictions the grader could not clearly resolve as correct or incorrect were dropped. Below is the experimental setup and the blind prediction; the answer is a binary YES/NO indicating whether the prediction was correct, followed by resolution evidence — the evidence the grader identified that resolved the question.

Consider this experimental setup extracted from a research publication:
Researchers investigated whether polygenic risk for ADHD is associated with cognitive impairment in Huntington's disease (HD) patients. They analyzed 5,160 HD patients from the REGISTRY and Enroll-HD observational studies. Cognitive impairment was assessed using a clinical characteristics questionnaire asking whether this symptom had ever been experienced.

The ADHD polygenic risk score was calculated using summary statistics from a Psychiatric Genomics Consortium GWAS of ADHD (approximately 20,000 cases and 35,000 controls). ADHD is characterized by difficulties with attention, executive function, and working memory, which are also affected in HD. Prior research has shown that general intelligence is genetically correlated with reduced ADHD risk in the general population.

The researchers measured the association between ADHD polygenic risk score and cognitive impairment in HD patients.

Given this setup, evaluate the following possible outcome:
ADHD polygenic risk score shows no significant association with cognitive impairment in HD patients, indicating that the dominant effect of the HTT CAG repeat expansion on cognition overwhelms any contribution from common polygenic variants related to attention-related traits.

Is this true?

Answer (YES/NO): YES